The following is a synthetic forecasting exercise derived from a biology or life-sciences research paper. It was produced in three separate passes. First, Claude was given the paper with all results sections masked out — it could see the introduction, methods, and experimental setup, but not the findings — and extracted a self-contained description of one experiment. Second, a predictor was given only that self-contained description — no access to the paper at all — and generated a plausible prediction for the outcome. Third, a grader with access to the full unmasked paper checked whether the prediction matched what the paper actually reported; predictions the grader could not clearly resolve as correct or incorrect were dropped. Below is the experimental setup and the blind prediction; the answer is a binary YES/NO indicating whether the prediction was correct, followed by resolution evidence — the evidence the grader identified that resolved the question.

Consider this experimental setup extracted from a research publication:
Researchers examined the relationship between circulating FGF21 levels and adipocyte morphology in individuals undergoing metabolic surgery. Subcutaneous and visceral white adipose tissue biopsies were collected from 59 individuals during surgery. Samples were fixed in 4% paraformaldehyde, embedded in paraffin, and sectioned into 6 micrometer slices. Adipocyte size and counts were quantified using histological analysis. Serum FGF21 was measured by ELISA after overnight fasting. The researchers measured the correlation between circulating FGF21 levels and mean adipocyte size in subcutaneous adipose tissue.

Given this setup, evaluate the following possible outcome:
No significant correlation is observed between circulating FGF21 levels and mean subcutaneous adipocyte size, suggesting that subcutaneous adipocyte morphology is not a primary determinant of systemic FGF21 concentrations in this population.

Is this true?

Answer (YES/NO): NO